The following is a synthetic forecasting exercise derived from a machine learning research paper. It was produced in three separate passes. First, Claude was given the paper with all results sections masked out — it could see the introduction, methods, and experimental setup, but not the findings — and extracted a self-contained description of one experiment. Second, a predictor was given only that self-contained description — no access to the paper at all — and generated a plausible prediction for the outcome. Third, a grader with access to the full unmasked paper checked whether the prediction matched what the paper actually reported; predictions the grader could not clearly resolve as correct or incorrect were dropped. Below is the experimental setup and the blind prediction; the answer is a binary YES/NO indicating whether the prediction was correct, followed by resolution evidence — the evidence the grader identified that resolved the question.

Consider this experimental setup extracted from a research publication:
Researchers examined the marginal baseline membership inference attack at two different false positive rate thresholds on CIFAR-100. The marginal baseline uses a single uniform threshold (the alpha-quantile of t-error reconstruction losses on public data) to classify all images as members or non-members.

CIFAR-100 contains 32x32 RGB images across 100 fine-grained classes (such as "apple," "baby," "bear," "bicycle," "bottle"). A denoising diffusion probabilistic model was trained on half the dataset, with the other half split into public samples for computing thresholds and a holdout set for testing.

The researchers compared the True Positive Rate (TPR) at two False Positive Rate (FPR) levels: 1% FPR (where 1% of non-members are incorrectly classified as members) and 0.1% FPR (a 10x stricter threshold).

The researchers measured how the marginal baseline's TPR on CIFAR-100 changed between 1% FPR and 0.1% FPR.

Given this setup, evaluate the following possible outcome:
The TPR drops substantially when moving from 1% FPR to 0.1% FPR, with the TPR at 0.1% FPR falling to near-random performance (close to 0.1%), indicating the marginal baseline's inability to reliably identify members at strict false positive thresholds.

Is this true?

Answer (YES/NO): NO